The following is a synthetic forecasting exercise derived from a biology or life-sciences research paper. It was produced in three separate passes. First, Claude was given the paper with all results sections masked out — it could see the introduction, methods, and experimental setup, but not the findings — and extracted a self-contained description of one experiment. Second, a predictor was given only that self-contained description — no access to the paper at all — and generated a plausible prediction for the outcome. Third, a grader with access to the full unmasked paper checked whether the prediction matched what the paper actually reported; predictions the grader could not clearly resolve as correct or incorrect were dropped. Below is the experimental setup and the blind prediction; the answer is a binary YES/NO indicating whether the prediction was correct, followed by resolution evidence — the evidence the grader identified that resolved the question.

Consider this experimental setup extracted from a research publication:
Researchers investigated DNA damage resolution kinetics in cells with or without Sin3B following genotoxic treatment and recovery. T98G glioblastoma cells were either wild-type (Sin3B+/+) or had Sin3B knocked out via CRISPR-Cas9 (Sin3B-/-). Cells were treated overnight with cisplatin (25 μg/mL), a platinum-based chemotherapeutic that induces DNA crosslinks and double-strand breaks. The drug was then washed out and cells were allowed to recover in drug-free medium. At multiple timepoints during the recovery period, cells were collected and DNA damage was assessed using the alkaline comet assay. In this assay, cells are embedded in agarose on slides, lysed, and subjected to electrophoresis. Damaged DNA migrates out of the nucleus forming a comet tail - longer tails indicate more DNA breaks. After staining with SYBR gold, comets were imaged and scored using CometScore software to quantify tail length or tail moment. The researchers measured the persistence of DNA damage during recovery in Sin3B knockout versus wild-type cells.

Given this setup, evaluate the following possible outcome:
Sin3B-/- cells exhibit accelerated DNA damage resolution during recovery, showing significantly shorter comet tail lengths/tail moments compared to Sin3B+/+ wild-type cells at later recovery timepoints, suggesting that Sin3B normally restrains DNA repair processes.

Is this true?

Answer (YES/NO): NO